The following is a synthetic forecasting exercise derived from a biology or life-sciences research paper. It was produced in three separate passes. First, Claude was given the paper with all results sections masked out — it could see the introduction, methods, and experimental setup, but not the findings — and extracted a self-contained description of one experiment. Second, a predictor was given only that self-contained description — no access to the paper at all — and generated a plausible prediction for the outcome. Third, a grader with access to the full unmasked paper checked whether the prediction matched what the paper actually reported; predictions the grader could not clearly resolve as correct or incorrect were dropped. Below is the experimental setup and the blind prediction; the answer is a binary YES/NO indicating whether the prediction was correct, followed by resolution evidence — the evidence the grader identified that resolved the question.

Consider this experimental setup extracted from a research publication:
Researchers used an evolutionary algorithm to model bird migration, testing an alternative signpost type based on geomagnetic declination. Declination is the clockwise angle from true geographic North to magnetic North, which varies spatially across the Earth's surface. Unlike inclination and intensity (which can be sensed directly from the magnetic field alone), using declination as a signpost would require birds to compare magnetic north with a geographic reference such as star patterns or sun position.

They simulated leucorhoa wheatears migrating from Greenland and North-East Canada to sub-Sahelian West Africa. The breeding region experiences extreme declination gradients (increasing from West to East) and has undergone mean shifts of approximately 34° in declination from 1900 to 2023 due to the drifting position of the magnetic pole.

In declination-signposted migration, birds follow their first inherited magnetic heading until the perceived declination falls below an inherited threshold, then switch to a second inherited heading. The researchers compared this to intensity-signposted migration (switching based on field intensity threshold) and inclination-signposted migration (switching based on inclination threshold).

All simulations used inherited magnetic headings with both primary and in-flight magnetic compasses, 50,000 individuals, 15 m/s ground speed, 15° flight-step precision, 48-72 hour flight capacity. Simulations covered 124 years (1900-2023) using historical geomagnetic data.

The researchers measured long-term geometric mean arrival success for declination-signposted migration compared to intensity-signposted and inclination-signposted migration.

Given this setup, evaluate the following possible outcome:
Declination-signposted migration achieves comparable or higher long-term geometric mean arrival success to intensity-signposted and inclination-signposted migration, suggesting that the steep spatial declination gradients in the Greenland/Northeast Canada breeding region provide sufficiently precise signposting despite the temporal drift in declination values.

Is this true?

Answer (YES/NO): NO